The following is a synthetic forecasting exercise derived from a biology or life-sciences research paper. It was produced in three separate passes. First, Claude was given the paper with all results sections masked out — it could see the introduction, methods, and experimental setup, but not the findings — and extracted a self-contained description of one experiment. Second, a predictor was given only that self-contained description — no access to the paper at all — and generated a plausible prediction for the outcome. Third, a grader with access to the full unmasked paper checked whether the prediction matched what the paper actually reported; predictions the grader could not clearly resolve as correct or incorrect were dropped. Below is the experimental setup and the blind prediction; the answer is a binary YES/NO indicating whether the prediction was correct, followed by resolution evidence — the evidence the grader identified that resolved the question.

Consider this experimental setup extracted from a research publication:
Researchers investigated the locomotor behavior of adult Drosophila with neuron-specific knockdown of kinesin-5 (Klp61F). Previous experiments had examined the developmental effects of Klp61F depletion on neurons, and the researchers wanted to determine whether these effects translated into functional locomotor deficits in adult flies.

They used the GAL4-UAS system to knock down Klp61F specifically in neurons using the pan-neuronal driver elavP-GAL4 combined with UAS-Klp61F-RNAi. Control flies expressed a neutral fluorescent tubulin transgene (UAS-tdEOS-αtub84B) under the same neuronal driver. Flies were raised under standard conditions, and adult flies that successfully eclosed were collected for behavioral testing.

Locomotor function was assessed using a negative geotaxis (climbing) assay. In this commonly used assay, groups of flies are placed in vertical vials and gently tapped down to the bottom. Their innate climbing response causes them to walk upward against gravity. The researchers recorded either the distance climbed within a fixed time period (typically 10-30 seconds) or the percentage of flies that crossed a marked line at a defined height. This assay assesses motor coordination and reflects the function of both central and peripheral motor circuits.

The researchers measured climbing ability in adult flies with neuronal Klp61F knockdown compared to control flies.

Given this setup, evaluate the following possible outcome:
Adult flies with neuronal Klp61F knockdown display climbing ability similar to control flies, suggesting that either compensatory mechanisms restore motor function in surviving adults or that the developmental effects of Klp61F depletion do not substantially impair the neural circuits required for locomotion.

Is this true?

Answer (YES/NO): NO